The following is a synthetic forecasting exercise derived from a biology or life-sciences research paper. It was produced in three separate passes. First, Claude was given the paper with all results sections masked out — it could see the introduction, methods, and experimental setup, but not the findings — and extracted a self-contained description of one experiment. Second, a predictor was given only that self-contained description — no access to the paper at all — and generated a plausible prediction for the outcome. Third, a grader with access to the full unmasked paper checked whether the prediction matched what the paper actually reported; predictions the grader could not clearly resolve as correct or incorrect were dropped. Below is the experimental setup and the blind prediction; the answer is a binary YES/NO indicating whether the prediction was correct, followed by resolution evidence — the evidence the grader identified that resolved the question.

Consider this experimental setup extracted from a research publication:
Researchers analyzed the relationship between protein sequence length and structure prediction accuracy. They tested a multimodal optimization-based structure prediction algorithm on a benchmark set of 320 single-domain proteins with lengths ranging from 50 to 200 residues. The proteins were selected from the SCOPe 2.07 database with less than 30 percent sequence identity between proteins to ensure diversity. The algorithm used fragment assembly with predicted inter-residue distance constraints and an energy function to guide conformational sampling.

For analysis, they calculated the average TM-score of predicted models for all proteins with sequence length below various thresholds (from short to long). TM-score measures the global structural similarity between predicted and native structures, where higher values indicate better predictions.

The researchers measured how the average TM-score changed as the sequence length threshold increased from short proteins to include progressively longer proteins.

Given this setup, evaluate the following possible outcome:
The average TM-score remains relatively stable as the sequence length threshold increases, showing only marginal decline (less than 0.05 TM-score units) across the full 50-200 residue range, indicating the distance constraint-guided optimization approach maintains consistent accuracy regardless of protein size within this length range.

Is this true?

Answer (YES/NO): NO